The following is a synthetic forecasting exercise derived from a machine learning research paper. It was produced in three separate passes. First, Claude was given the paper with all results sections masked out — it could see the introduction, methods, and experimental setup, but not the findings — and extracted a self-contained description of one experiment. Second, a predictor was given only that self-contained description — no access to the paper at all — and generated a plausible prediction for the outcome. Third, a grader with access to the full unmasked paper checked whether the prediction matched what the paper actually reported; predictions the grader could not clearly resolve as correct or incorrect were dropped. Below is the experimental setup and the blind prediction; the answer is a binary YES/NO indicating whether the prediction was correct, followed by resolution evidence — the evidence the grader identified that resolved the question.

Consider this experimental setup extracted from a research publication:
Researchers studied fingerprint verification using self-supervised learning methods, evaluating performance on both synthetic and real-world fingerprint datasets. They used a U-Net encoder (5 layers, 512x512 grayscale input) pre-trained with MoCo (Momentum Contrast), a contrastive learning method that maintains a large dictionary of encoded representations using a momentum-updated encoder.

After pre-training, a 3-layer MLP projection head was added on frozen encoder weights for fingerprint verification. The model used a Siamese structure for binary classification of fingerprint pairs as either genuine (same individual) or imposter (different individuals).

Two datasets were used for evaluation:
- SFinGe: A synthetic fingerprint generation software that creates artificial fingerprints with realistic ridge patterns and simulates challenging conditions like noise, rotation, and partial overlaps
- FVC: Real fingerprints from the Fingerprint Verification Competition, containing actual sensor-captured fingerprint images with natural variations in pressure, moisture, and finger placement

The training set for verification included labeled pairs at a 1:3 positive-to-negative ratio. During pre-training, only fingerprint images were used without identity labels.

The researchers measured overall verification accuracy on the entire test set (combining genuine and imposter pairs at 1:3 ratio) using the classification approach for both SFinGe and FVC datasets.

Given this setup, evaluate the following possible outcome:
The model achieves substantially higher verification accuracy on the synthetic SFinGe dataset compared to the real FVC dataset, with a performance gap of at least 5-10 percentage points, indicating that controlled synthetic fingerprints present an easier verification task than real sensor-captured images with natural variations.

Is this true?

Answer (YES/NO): YES